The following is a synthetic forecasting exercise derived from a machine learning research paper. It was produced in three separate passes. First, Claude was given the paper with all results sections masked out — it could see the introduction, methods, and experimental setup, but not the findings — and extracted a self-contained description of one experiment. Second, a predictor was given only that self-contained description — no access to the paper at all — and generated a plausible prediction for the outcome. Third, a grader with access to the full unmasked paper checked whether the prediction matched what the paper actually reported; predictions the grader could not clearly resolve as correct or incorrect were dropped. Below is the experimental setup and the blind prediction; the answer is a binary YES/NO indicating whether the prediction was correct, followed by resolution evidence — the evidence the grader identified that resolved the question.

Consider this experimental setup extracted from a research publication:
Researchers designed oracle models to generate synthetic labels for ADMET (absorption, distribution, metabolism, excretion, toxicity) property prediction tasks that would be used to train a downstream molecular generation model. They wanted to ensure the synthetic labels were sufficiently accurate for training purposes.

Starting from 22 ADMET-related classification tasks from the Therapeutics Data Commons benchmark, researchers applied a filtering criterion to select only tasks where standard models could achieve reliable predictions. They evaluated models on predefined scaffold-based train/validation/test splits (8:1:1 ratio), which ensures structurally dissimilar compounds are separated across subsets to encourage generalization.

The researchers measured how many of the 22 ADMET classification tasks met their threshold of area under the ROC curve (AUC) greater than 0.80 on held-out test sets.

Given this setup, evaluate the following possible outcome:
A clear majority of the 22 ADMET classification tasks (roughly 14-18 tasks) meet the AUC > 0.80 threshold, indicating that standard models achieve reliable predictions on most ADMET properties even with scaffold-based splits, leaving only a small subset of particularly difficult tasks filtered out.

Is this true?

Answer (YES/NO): NO